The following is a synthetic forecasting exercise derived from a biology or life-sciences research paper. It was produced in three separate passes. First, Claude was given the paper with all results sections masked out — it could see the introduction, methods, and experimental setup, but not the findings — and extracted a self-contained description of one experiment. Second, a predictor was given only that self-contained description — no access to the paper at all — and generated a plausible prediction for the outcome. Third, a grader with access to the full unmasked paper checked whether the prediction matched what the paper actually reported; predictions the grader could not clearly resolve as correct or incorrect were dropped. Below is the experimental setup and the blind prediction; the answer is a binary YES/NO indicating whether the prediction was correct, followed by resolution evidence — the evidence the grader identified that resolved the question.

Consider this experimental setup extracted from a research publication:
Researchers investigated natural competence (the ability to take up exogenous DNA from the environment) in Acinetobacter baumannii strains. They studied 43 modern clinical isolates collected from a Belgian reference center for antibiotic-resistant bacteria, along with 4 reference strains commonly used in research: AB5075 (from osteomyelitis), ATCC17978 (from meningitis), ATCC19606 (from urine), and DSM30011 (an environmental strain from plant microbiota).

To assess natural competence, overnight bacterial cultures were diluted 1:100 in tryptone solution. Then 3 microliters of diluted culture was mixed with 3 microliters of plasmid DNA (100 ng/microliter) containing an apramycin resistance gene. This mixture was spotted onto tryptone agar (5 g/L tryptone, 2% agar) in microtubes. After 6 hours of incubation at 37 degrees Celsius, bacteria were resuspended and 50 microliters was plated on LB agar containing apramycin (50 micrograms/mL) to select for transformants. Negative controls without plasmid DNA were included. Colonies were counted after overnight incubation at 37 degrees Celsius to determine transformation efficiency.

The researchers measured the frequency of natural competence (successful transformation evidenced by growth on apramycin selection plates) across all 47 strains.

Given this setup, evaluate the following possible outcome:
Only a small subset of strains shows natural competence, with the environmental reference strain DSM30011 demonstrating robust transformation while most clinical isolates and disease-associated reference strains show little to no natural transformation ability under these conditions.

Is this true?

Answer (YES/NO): NO